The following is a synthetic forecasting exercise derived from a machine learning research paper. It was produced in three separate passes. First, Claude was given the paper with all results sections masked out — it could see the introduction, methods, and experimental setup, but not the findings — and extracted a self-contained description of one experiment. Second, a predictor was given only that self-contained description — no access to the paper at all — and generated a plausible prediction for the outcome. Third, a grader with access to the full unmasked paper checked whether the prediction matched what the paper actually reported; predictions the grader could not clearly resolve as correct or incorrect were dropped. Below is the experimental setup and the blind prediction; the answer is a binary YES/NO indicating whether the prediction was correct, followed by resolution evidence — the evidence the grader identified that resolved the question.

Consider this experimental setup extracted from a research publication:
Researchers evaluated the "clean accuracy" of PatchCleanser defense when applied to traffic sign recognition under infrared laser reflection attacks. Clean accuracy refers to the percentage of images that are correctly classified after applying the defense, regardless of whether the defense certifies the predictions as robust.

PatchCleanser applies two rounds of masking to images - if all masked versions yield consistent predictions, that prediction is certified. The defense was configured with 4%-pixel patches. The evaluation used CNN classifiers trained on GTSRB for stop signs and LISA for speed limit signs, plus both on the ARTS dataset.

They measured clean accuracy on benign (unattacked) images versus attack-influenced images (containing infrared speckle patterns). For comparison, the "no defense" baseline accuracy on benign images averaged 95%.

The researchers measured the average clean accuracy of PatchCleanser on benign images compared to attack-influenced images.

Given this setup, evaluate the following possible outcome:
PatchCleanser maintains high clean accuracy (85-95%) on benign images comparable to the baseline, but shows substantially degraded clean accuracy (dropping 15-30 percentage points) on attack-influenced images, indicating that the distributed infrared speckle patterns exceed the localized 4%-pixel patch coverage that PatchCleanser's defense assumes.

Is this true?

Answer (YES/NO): NO